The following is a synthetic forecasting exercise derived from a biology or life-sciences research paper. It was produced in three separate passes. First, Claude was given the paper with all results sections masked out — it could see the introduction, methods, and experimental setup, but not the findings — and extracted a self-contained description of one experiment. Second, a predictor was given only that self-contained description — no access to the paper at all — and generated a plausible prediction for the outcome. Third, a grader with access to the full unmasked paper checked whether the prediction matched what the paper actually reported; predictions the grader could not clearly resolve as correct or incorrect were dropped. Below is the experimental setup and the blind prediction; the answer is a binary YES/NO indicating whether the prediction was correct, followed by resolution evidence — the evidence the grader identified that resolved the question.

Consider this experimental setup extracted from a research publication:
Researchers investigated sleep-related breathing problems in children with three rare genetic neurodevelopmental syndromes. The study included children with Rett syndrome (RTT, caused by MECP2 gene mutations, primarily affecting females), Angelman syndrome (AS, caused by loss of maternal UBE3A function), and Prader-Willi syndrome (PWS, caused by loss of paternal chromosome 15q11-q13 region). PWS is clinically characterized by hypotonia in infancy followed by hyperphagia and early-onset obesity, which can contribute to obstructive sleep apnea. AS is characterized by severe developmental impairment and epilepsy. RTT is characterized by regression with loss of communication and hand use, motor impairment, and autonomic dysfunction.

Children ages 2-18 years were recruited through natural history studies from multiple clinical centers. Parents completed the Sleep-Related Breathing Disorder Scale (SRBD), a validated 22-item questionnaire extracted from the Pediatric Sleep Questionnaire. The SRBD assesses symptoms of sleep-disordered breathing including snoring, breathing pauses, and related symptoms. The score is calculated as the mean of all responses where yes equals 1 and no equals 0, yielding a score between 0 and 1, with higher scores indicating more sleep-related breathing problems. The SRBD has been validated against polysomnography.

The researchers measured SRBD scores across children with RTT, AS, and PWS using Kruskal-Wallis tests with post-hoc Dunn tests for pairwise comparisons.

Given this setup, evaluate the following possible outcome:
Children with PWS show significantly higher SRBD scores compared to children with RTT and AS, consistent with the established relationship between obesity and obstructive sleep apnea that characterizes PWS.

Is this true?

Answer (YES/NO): NO